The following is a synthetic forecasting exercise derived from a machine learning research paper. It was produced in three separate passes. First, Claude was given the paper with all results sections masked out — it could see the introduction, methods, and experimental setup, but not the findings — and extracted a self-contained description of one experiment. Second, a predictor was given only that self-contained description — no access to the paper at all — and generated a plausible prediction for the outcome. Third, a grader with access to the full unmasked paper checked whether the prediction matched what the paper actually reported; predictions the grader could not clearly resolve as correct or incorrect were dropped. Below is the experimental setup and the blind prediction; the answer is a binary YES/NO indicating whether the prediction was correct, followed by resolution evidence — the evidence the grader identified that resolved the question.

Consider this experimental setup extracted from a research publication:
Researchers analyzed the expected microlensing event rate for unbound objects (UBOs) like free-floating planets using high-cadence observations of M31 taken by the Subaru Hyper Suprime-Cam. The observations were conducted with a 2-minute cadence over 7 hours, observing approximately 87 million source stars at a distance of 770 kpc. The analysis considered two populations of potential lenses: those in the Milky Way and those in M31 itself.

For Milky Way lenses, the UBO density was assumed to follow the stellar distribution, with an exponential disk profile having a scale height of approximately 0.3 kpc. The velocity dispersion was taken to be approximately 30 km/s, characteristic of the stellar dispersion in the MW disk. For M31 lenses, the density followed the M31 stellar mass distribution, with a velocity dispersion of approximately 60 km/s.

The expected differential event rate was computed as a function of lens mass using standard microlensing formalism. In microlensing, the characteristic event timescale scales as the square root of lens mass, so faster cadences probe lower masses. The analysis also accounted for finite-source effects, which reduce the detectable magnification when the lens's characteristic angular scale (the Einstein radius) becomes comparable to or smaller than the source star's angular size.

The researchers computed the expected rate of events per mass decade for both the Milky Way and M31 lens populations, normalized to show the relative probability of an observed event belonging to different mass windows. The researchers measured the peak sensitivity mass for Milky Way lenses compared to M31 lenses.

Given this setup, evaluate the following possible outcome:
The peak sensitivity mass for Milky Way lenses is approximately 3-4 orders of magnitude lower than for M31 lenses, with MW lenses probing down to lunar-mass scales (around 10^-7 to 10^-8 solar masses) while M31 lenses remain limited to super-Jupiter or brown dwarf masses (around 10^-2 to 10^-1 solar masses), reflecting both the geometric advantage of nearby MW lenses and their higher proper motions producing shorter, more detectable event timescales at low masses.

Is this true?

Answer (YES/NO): NO